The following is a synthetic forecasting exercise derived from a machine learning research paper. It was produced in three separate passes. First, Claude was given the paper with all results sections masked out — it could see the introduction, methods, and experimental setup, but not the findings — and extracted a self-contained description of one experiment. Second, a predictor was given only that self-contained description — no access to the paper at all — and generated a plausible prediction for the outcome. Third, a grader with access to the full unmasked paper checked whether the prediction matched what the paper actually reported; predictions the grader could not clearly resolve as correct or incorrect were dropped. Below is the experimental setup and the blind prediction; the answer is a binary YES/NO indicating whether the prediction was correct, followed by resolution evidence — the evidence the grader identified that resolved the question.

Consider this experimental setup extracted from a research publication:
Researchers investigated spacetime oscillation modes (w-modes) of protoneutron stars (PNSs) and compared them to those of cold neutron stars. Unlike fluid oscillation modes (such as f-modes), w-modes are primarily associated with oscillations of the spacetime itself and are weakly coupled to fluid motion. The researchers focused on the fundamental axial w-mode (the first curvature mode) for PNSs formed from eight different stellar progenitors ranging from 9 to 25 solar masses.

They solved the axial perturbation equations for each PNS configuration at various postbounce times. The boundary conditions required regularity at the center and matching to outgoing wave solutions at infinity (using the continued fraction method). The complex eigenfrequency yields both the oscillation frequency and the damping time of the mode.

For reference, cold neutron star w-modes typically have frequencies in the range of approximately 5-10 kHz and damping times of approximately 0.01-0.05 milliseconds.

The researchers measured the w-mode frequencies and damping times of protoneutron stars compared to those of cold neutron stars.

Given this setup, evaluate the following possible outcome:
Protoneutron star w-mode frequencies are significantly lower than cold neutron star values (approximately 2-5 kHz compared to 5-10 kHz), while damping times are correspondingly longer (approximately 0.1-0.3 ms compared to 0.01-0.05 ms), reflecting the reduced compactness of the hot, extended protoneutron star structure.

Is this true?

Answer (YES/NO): NO